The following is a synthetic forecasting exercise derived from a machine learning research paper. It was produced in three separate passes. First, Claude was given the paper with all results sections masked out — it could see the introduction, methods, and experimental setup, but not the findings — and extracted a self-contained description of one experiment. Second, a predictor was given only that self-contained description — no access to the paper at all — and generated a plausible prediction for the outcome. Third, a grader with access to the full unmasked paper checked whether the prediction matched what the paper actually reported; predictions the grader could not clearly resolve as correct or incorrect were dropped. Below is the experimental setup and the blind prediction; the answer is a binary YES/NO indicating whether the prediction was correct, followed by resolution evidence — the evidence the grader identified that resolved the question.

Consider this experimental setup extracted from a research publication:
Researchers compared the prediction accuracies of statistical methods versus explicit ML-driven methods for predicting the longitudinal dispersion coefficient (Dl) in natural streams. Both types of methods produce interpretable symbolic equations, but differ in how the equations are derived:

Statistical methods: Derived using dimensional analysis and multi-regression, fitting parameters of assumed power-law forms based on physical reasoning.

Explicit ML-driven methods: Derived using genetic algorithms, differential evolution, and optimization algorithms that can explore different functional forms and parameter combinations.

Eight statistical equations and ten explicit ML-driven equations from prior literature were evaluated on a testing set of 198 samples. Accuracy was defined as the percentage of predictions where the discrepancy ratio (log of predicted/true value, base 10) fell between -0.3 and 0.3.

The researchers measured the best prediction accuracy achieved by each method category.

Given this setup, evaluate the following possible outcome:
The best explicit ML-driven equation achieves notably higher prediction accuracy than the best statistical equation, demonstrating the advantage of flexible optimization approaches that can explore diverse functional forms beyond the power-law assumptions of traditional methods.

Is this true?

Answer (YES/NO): YES